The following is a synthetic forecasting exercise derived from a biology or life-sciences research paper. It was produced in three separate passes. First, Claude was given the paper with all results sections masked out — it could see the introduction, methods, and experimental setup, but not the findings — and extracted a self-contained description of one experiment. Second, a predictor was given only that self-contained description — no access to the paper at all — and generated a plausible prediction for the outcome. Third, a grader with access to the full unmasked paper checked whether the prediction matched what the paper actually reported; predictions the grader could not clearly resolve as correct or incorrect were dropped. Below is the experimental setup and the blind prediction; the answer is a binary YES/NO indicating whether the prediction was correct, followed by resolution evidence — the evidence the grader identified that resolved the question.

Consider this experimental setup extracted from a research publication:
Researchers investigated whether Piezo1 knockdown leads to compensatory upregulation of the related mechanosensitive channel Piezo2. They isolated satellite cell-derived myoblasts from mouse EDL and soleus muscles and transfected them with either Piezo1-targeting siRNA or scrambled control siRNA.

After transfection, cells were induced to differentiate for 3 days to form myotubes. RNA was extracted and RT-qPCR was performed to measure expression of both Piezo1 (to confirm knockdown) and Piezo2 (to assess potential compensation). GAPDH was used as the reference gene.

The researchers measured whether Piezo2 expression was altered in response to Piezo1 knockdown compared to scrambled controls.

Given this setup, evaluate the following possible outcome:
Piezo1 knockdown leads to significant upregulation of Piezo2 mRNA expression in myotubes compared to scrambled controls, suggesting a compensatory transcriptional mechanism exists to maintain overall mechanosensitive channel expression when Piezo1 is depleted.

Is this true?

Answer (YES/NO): NO